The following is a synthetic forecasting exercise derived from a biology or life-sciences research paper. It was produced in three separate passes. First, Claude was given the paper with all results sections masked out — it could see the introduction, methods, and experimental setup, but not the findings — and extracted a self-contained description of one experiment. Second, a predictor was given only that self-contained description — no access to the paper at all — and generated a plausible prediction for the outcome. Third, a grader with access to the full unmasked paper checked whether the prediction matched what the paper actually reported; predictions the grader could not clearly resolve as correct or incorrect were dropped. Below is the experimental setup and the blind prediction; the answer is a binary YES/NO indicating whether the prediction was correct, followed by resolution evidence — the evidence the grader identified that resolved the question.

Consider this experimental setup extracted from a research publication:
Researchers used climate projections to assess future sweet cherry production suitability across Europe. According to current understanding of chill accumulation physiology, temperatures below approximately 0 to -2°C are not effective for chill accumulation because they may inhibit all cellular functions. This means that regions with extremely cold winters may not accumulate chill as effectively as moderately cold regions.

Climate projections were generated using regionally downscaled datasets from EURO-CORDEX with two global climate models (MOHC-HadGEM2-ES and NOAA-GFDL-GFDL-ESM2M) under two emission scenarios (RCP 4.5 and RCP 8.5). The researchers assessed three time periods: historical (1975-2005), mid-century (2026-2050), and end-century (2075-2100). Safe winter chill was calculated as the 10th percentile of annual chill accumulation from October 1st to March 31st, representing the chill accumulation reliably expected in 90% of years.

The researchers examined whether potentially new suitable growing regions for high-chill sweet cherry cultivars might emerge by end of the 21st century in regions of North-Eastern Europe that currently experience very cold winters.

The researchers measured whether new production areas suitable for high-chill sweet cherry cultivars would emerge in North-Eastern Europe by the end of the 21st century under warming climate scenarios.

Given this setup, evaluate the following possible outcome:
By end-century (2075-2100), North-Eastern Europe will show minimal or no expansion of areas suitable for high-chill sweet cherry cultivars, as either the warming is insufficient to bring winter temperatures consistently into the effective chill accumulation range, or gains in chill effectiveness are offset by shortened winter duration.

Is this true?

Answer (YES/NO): NO